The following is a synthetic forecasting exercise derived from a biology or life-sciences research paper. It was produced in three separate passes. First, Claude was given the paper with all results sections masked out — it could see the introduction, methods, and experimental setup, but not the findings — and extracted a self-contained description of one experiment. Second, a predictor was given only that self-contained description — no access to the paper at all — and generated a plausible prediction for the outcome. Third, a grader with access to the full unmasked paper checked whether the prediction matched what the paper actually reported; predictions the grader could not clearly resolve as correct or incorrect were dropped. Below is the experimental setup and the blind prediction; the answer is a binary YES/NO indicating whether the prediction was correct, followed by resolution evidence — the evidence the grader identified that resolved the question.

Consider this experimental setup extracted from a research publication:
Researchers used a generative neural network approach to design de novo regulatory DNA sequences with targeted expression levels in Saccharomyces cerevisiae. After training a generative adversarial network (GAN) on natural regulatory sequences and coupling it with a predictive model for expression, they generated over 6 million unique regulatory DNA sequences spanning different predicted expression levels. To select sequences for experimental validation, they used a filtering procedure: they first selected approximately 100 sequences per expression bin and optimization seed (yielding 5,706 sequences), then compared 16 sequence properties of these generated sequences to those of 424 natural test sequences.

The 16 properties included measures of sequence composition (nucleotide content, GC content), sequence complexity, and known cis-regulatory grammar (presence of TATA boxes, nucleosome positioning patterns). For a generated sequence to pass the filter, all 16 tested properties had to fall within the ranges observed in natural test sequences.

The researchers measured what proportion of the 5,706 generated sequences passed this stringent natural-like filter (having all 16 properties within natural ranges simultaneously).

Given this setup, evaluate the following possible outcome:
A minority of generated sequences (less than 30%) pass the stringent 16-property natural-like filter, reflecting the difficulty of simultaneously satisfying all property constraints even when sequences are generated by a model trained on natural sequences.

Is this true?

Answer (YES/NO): YES